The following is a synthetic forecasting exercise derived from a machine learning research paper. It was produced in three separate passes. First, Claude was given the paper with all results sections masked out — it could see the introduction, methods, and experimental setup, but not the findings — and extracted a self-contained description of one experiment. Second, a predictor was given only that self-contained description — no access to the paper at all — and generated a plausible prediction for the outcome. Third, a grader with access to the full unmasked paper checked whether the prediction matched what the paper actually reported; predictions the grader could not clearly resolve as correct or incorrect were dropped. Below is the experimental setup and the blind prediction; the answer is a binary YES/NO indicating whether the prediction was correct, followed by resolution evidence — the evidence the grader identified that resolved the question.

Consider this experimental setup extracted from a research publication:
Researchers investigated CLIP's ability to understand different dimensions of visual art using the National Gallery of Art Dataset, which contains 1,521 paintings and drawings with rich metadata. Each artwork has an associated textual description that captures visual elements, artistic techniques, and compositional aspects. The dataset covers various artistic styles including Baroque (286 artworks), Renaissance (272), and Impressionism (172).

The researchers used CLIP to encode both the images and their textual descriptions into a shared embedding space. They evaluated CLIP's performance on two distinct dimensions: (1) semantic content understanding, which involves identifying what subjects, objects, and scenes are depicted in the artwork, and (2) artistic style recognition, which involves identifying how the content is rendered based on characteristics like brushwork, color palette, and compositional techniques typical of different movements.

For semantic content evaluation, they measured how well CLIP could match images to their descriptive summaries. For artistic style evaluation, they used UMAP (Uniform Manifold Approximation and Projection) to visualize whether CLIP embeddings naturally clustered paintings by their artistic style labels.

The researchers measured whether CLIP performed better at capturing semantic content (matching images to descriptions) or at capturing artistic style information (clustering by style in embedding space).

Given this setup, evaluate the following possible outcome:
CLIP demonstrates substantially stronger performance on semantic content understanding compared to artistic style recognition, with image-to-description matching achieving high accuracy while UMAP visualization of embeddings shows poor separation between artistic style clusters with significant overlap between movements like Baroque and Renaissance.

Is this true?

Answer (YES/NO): NO